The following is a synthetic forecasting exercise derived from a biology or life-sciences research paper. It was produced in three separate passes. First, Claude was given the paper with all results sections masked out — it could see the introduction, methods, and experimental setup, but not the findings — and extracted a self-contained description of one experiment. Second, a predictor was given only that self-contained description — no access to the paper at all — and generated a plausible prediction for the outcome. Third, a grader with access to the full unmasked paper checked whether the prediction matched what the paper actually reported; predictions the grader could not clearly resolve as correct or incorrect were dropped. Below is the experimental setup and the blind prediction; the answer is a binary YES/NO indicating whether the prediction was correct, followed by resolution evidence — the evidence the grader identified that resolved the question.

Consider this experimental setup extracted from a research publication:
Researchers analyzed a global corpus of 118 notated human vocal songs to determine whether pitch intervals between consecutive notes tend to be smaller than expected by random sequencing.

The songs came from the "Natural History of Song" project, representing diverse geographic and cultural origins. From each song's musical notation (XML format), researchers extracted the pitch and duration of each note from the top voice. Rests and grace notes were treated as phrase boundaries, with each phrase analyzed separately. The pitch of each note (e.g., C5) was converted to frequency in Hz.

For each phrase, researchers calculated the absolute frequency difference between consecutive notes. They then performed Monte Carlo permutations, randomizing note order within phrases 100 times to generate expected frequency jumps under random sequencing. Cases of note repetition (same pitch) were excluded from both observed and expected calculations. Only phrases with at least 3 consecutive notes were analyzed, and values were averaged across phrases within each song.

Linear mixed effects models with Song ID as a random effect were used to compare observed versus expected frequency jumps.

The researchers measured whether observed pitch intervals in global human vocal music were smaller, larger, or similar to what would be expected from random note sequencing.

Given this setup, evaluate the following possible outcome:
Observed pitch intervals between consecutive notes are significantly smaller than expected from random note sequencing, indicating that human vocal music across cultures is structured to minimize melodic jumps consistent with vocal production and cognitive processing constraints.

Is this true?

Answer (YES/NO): YES